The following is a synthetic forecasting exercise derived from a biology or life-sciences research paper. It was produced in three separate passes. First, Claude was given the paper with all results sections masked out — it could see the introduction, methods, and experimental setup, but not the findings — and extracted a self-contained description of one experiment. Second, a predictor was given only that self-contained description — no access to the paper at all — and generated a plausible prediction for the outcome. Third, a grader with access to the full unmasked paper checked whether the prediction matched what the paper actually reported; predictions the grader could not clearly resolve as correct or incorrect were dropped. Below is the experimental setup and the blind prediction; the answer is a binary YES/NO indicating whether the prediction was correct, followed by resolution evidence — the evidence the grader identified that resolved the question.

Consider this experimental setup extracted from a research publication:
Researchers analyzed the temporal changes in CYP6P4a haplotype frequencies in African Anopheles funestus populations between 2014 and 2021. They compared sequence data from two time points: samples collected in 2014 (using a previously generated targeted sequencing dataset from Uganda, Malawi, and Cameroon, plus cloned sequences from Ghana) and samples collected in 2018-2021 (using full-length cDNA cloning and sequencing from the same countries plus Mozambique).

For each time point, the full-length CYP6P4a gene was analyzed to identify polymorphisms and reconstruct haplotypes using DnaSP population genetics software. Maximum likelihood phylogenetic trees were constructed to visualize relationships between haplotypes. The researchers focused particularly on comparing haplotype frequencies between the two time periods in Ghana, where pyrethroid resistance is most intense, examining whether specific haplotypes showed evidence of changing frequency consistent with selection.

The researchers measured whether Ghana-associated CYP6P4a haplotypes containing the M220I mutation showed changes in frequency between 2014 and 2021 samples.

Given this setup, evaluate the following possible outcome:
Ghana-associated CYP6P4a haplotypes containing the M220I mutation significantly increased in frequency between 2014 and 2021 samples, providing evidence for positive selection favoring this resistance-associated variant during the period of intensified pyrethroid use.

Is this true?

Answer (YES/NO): YES